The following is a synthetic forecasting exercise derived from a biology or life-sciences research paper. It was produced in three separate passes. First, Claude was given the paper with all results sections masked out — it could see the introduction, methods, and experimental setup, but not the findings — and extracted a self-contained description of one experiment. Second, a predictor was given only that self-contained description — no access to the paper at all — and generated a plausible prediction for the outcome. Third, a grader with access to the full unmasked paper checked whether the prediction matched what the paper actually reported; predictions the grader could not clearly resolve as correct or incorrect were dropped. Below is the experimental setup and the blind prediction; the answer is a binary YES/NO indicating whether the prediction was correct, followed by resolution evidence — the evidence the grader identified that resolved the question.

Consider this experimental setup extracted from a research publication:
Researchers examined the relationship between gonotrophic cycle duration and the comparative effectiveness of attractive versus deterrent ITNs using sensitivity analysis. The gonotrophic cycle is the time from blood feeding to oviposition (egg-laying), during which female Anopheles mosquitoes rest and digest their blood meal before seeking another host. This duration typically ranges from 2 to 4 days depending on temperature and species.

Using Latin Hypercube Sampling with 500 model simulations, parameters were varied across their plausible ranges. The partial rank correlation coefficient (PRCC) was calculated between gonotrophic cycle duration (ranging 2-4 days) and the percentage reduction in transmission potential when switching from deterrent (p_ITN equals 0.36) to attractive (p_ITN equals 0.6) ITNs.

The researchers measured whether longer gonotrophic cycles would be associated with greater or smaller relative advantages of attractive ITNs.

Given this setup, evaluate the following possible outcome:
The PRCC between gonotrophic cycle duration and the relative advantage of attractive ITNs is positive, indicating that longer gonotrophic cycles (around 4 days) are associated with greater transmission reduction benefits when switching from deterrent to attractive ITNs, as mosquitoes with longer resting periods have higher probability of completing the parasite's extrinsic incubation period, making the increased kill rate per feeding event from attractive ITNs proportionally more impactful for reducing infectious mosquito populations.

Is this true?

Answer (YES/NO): YES